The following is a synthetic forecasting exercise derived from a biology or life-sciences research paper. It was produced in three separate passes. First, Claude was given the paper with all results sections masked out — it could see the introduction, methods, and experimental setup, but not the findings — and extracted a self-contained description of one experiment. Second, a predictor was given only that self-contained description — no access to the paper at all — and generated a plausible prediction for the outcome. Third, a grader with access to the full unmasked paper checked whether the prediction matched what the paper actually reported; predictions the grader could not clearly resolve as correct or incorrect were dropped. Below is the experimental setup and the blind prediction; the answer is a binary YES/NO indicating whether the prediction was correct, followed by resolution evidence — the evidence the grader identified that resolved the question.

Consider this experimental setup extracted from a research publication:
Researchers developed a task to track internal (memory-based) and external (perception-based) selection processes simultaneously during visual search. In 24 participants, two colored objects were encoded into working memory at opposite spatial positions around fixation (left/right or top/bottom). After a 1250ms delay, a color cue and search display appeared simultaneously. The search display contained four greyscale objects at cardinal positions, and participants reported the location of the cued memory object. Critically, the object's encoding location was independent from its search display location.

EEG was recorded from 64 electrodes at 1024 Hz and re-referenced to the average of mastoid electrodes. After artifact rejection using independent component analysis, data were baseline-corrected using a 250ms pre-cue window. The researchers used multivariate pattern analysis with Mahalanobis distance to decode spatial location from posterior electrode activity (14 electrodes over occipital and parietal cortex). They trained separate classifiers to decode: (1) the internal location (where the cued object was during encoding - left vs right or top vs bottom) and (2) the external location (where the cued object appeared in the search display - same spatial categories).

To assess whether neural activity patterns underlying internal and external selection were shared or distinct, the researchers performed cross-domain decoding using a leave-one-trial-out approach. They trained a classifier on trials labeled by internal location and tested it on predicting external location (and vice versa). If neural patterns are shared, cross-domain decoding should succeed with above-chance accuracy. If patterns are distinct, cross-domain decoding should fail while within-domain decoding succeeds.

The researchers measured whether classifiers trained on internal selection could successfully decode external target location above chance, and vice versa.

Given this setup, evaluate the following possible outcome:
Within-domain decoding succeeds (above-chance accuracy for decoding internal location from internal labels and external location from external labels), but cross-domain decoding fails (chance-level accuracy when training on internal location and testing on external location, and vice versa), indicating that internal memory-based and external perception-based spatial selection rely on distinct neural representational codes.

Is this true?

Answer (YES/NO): YES